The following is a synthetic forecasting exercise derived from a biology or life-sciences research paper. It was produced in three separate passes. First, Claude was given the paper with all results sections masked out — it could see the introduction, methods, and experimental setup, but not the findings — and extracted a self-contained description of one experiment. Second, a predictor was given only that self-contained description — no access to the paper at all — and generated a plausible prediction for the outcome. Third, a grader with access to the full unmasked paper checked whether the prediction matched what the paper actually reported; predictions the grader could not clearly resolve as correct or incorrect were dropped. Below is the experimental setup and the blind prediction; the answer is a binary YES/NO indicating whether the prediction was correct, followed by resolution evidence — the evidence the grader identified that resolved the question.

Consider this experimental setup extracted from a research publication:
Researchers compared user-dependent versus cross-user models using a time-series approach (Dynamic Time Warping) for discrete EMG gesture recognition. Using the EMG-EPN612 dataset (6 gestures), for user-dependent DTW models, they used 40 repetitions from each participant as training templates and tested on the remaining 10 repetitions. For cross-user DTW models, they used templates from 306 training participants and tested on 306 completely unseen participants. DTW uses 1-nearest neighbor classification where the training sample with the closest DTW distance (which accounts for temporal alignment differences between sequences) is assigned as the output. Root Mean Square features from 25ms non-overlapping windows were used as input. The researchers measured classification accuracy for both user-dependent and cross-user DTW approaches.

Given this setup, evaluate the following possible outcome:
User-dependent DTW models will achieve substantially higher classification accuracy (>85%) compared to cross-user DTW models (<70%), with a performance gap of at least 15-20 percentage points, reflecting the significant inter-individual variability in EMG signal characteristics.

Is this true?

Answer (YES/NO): NO